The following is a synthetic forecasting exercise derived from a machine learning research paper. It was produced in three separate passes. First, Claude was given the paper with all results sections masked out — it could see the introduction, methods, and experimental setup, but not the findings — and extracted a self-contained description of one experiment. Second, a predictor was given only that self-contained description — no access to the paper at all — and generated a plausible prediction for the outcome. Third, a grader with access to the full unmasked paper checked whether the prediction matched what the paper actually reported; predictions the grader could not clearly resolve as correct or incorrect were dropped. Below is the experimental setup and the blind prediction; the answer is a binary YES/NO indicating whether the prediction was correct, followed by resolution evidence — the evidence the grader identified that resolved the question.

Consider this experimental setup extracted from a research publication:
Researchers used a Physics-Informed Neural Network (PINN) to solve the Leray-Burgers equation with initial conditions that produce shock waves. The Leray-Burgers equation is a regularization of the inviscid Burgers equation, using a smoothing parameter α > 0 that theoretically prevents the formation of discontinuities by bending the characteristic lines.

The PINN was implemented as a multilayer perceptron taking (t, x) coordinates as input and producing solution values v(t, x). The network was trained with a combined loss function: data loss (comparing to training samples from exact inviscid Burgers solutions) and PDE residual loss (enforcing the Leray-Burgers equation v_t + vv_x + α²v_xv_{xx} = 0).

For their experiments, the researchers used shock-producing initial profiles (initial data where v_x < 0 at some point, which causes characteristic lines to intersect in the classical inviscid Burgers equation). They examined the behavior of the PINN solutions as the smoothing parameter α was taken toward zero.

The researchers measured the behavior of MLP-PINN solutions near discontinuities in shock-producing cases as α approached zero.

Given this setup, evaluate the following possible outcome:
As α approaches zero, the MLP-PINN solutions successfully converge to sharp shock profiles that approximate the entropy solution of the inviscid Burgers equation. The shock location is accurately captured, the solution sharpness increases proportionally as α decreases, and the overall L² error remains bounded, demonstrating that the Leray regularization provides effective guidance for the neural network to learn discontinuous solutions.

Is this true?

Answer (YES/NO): NO